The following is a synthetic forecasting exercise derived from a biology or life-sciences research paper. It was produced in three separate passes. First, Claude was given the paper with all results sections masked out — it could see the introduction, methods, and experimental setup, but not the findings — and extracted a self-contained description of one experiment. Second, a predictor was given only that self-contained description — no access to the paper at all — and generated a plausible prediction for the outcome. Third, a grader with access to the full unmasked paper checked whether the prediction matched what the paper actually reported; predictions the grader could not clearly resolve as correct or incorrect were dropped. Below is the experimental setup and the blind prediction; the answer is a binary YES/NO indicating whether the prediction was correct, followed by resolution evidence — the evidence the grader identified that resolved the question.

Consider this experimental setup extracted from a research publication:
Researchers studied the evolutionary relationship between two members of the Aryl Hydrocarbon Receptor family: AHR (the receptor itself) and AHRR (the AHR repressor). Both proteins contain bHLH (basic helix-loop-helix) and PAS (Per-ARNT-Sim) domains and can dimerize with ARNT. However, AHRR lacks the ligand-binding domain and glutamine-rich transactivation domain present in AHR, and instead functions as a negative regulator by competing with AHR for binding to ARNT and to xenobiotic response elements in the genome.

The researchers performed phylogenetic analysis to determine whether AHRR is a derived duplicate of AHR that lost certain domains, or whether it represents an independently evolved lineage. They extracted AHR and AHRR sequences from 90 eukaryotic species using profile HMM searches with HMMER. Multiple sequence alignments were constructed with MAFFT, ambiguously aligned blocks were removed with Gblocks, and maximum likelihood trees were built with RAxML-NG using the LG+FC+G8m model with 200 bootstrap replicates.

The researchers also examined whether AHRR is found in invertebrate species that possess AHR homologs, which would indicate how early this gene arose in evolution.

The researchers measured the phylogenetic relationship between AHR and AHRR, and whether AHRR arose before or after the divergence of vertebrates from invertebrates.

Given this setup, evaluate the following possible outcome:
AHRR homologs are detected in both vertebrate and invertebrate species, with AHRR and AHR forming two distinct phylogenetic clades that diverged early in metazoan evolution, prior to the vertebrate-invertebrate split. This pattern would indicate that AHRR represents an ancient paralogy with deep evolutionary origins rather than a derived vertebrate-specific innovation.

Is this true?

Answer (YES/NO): NO